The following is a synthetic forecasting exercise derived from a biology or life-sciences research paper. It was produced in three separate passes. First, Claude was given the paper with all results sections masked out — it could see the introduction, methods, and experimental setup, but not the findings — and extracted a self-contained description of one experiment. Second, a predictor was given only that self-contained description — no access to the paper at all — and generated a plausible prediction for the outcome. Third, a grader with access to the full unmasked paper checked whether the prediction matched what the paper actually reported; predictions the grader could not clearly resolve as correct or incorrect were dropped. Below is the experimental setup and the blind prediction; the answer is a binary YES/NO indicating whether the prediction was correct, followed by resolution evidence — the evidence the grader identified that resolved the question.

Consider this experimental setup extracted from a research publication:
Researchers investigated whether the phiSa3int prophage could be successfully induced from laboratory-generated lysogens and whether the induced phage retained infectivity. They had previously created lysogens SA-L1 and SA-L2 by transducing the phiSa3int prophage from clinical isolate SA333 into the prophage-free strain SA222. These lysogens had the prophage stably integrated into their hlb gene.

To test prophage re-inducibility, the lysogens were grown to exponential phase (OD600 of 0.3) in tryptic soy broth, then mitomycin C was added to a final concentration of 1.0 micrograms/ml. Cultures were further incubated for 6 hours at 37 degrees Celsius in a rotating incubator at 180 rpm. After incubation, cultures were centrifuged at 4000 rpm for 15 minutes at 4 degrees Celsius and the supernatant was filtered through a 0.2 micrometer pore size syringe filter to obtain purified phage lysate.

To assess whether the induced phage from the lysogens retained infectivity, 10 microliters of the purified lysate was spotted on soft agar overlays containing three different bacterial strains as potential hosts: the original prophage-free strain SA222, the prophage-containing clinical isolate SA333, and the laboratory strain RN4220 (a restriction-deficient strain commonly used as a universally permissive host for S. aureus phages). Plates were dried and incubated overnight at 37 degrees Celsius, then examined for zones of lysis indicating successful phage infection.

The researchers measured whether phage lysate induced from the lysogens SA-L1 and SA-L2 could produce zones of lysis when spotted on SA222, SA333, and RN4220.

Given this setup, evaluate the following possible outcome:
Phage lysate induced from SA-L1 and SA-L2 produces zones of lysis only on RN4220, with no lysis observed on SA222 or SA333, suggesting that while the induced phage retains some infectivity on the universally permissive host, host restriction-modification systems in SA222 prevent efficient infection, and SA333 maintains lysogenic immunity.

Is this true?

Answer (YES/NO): NO